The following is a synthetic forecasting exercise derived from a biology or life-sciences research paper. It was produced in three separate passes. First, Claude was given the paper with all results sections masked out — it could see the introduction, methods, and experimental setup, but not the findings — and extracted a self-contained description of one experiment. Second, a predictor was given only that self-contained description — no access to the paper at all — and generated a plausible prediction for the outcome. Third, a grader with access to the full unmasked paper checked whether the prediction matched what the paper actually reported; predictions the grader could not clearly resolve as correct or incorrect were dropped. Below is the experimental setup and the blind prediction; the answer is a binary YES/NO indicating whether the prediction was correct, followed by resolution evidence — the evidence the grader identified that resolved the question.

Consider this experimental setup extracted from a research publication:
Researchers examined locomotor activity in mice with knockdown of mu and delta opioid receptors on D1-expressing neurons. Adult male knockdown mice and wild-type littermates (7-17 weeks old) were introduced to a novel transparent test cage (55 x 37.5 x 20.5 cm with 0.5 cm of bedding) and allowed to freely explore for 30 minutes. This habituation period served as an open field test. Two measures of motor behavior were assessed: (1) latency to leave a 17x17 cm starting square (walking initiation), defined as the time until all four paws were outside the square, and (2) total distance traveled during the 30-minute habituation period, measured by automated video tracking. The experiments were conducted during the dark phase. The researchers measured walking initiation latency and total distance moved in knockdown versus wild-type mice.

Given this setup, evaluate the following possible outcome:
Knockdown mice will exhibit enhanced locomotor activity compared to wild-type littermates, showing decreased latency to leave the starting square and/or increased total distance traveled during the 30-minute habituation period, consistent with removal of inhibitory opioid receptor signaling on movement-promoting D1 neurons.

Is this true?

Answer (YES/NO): NO